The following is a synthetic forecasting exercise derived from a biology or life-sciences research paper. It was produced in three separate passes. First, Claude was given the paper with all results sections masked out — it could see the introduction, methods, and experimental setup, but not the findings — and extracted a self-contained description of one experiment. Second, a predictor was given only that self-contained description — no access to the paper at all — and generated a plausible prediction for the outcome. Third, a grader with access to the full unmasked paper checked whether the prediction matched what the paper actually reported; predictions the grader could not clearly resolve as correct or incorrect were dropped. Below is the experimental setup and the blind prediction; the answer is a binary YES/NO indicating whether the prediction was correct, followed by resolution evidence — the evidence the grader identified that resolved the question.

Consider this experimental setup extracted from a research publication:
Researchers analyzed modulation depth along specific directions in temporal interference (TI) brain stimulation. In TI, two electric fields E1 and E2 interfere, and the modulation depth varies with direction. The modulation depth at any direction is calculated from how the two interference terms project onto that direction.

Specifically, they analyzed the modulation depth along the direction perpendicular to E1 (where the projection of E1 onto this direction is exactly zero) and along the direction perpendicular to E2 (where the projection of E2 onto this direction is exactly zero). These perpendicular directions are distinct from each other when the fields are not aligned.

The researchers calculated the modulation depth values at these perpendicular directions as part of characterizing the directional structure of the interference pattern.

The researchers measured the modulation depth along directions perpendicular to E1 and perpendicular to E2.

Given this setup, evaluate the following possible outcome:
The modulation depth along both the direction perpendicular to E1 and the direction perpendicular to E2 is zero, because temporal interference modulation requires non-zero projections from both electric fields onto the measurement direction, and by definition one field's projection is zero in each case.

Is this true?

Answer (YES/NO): YES